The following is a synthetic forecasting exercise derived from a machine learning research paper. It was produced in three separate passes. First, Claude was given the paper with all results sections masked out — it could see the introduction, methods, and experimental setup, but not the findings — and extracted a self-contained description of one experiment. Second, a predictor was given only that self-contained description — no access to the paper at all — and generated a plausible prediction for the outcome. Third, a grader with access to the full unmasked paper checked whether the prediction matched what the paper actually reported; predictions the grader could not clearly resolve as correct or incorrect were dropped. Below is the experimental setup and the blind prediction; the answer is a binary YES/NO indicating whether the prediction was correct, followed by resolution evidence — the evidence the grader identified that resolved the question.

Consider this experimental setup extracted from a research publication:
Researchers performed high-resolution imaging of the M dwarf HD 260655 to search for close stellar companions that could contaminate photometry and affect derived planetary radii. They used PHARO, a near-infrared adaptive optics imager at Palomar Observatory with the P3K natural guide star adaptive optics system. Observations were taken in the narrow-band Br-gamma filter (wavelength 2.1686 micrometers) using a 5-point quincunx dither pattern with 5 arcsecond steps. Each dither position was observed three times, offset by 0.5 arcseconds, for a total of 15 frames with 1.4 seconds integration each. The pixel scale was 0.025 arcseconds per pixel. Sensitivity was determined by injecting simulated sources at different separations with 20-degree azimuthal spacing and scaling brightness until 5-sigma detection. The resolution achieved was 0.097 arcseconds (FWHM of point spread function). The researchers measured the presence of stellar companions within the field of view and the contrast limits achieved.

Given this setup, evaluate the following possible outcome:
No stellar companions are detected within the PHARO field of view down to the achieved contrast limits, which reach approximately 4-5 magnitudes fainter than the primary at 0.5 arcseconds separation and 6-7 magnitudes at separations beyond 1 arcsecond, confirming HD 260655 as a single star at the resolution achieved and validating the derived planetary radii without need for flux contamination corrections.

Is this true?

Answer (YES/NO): NO